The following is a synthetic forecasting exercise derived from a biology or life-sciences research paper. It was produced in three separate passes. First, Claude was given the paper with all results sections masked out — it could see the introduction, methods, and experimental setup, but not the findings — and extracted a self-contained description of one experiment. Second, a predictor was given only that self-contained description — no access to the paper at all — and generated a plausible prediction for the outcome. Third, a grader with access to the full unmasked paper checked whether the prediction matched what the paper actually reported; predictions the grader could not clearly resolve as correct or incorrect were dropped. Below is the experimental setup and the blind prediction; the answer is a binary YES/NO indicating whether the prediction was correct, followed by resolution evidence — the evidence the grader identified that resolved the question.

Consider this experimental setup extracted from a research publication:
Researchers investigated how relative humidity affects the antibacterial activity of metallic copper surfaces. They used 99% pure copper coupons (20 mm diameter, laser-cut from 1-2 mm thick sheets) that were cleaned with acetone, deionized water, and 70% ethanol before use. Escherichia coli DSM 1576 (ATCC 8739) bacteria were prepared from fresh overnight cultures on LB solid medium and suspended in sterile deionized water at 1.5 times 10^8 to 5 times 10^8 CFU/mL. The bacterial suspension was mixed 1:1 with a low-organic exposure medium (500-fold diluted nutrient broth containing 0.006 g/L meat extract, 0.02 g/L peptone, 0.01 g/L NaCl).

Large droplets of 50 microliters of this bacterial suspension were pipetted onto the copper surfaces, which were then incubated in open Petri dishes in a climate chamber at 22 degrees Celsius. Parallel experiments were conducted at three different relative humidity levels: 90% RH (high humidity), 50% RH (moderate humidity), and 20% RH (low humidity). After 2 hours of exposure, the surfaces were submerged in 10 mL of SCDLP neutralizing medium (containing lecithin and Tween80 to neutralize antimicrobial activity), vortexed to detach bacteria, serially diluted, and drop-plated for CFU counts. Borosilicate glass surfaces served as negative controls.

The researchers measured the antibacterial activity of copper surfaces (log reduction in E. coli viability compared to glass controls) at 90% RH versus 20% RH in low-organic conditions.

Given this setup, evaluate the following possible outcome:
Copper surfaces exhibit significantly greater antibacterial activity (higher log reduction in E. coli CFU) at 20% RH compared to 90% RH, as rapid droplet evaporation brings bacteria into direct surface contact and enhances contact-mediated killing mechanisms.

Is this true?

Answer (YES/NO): YES